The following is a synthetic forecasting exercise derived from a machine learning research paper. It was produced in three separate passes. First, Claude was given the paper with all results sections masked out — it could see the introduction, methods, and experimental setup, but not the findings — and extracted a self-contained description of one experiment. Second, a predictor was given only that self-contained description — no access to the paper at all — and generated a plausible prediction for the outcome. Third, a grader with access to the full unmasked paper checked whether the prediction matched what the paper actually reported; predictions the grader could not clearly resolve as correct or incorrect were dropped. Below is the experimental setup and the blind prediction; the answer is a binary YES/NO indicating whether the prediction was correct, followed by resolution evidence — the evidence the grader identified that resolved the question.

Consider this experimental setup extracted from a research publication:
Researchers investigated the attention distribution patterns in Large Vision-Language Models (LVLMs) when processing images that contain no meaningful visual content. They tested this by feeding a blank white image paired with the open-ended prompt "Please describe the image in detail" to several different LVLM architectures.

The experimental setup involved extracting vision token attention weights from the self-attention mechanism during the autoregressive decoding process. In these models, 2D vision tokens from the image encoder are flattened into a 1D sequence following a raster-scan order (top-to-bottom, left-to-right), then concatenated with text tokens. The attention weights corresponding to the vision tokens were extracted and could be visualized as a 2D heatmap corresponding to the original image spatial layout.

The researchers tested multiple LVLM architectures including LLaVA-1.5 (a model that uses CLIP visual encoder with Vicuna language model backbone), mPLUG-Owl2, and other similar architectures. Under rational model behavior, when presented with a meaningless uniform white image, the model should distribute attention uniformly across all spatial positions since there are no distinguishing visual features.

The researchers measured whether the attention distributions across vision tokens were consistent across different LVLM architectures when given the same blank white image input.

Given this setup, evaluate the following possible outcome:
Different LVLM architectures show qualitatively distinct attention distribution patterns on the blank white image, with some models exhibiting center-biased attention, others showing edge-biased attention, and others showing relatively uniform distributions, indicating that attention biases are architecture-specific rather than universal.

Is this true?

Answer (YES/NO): NO